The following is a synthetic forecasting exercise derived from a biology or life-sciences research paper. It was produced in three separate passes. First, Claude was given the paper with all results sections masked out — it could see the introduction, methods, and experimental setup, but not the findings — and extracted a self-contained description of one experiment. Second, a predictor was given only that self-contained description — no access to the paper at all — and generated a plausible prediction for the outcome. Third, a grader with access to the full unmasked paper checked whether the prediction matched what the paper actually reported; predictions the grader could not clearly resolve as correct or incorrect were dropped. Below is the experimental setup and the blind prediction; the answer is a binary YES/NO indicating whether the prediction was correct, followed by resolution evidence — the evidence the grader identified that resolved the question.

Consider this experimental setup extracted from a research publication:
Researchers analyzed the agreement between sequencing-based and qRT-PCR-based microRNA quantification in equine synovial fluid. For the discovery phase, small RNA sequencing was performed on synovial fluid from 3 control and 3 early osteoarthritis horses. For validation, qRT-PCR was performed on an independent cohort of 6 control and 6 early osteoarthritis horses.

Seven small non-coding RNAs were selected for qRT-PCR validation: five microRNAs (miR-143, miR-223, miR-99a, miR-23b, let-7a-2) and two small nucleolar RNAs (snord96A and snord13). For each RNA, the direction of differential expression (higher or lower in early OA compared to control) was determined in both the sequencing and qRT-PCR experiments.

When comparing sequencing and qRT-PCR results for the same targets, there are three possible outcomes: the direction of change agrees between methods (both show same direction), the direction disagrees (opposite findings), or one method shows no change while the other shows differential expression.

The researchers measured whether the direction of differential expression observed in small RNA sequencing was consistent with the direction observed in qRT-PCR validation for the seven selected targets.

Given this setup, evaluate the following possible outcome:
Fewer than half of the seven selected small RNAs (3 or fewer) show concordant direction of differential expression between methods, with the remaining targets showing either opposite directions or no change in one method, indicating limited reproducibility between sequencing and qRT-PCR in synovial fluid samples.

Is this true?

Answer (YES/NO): NO